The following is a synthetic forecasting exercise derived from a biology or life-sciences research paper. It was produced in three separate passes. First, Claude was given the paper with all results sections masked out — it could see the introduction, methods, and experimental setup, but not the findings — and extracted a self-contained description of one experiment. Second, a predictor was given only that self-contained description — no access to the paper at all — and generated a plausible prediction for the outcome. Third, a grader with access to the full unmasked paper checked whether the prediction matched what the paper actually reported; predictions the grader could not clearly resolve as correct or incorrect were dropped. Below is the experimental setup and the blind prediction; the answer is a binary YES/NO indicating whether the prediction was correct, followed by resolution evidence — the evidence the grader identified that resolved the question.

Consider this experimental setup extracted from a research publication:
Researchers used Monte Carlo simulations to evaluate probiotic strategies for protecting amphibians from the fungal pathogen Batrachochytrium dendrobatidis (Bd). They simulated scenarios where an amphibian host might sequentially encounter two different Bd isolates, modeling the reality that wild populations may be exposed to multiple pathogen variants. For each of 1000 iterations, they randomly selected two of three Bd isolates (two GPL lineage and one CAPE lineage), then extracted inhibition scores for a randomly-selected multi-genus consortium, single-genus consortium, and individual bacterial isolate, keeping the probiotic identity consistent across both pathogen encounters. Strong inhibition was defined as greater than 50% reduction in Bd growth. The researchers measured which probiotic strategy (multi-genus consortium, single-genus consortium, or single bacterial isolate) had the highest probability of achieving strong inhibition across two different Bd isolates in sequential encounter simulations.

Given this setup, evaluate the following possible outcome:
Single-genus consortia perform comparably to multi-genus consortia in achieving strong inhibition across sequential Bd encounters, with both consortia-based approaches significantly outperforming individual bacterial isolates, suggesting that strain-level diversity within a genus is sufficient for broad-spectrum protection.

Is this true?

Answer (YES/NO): NO